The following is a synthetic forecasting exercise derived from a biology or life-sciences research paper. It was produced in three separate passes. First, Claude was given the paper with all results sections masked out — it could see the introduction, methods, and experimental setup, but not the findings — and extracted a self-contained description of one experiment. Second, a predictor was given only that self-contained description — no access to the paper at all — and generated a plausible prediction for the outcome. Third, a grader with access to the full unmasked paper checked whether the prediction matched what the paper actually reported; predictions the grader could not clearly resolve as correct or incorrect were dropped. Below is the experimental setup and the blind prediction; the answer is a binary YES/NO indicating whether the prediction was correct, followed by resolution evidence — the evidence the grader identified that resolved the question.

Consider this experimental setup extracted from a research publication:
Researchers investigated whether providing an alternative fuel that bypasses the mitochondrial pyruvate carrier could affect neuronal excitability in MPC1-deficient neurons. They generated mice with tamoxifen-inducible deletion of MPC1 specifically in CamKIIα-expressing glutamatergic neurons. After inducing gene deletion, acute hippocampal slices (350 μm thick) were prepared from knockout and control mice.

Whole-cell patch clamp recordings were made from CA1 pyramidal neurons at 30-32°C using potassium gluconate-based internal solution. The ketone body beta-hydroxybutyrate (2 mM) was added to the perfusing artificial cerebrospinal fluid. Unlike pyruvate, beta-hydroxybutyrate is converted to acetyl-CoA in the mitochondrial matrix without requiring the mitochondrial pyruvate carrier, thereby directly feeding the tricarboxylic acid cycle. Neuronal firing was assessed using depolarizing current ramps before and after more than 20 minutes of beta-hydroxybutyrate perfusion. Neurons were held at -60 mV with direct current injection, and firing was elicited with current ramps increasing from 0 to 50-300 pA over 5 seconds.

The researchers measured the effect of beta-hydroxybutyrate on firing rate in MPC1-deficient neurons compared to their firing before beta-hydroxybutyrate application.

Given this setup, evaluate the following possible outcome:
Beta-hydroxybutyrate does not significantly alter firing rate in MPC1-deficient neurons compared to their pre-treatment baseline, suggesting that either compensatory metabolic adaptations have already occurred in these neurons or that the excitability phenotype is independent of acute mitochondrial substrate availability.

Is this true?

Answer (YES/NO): NO